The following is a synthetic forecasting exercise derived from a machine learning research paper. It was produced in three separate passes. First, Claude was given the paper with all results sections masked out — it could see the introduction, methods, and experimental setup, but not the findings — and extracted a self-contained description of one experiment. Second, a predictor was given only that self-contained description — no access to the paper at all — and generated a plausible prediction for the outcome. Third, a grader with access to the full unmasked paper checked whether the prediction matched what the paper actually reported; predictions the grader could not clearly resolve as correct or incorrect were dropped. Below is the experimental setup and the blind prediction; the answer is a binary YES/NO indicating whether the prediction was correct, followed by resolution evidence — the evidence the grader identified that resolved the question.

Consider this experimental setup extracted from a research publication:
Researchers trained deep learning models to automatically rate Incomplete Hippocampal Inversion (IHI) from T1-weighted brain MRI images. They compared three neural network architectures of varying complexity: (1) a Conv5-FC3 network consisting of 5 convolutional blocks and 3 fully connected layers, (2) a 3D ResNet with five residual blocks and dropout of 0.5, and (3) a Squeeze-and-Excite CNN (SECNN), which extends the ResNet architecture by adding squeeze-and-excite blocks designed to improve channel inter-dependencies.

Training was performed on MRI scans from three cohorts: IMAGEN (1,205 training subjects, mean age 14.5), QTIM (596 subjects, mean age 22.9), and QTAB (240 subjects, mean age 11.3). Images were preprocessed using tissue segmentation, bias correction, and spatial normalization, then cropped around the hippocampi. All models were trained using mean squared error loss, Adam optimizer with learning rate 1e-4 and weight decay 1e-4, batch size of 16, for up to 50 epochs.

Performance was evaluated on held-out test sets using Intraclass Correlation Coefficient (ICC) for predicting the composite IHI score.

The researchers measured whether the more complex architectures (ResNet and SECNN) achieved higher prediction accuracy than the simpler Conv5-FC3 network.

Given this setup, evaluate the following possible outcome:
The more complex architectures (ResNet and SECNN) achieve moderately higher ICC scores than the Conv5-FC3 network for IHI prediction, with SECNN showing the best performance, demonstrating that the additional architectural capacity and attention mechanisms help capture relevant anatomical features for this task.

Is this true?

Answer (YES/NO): NO